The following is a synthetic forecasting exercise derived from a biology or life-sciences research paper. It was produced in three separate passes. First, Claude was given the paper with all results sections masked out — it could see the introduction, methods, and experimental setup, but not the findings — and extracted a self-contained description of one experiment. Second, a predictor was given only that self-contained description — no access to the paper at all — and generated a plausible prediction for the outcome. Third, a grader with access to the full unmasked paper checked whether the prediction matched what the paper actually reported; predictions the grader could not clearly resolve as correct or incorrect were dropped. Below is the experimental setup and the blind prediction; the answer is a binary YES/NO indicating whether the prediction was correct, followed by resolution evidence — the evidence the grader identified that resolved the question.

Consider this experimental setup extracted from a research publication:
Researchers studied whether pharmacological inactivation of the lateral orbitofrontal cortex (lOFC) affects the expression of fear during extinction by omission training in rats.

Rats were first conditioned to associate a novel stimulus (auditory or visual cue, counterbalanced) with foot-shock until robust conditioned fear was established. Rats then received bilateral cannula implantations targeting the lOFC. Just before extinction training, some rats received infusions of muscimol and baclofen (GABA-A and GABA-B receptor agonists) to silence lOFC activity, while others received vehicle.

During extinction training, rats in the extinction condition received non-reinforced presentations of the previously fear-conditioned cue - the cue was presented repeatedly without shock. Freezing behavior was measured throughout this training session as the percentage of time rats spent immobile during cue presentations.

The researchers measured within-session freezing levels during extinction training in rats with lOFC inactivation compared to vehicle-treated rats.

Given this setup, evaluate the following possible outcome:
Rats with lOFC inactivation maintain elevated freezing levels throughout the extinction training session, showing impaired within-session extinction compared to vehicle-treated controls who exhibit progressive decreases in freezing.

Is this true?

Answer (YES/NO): NO